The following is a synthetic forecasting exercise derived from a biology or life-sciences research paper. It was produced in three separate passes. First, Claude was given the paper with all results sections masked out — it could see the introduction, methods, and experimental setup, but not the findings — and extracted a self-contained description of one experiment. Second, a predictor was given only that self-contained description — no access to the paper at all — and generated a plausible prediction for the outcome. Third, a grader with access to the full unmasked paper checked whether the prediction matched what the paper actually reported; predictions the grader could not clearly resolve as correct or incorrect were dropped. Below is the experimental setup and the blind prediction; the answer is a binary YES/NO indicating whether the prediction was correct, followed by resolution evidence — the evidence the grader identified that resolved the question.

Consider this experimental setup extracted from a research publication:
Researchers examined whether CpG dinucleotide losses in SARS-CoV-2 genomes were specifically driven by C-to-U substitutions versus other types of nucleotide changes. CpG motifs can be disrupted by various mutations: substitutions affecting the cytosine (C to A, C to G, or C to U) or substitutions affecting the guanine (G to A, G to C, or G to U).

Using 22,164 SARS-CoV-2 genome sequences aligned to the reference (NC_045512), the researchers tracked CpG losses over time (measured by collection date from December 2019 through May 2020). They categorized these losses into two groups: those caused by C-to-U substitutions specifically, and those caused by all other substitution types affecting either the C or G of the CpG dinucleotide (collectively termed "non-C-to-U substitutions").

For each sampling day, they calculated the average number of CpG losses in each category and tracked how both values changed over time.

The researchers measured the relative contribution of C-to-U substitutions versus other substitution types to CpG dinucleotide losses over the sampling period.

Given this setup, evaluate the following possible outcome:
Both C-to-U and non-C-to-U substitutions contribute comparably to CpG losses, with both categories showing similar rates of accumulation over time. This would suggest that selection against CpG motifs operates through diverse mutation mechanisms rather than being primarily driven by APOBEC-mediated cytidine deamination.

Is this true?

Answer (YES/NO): NO